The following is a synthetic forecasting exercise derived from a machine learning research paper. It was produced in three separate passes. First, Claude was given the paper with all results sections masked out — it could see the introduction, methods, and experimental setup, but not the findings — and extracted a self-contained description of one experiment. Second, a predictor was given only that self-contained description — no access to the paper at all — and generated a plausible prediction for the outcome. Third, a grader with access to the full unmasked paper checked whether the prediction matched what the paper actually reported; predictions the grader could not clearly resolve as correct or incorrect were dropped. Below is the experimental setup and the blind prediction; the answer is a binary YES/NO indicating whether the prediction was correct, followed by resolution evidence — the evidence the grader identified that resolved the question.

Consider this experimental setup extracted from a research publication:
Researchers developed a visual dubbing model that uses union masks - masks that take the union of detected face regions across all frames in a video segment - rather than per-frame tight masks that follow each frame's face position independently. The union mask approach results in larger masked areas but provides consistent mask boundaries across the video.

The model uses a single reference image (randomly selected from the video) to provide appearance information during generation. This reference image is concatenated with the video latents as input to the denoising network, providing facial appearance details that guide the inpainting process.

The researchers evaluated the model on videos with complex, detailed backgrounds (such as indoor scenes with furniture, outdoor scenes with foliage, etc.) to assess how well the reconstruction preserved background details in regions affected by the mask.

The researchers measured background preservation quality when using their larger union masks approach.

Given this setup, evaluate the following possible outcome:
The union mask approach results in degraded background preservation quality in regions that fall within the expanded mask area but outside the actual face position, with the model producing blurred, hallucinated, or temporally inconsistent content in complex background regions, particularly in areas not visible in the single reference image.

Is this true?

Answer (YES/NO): YES